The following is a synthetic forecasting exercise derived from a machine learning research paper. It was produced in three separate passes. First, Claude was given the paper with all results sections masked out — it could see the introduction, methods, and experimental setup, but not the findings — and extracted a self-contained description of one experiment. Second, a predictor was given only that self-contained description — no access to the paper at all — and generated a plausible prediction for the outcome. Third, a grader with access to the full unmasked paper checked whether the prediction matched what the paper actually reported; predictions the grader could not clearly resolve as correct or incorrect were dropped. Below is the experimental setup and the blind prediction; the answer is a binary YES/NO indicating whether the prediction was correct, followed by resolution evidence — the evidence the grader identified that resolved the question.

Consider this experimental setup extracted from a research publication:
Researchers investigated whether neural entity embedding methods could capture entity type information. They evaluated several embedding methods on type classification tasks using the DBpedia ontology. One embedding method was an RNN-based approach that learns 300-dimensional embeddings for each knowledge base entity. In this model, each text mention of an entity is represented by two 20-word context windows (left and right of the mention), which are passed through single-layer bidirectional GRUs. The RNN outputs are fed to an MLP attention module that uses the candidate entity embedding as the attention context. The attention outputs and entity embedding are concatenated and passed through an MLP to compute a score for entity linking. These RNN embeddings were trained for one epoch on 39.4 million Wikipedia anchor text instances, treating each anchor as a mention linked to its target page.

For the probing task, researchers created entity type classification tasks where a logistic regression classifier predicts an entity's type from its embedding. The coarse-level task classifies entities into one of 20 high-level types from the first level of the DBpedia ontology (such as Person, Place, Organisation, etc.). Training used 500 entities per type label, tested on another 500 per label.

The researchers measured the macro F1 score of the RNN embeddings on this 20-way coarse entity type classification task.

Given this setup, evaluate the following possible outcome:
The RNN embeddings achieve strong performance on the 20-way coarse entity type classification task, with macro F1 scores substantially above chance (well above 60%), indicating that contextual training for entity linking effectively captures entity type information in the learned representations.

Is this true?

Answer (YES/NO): NO